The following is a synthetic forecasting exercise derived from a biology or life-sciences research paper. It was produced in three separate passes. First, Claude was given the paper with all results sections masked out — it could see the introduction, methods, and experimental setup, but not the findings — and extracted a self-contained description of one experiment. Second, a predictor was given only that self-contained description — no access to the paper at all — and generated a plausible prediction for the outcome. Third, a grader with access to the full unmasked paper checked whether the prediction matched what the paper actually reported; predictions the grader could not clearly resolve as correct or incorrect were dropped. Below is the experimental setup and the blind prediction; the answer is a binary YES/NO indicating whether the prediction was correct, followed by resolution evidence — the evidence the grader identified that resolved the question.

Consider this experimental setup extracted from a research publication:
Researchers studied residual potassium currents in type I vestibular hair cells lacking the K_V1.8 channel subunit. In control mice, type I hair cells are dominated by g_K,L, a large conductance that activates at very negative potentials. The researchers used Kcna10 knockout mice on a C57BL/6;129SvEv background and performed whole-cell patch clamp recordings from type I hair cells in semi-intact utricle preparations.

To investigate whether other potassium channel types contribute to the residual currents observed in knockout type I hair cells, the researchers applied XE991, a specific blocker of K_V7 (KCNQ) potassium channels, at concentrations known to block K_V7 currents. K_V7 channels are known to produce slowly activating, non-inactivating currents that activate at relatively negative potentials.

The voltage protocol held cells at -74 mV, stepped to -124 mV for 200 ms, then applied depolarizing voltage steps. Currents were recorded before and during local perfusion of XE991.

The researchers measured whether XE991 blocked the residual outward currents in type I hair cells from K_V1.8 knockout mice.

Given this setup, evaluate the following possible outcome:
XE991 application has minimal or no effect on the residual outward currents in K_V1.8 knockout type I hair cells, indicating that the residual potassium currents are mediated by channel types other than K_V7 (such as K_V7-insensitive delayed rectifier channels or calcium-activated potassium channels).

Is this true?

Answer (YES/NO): NO